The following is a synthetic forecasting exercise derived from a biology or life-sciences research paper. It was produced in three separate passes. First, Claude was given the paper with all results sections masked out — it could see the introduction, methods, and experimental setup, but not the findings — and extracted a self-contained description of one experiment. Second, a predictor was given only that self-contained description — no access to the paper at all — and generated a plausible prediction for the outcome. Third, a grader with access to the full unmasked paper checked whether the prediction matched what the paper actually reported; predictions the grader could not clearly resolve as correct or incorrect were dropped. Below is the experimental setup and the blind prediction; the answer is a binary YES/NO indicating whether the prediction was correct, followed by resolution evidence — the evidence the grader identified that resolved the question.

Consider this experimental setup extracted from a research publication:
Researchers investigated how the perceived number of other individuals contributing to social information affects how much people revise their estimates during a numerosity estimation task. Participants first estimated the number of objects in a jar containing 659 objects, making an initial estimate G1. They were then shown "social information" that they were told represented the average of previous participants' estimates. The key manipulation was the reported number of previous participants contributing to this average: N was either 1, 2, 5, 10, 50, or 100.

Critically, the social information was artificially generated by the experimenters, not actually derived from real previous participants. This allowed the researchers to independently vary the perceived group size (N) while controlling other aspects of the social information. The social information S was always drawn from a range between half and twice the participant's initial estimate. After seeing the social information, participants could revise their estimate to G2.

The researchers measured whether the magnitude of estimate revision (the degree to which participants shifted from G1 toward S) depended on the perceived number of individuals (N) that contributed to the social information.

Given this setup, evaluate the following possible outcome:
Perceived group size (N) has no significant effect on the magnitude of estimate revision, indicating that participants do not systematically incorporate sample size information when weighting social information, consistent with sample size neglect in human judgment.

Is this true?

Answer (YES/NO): NO